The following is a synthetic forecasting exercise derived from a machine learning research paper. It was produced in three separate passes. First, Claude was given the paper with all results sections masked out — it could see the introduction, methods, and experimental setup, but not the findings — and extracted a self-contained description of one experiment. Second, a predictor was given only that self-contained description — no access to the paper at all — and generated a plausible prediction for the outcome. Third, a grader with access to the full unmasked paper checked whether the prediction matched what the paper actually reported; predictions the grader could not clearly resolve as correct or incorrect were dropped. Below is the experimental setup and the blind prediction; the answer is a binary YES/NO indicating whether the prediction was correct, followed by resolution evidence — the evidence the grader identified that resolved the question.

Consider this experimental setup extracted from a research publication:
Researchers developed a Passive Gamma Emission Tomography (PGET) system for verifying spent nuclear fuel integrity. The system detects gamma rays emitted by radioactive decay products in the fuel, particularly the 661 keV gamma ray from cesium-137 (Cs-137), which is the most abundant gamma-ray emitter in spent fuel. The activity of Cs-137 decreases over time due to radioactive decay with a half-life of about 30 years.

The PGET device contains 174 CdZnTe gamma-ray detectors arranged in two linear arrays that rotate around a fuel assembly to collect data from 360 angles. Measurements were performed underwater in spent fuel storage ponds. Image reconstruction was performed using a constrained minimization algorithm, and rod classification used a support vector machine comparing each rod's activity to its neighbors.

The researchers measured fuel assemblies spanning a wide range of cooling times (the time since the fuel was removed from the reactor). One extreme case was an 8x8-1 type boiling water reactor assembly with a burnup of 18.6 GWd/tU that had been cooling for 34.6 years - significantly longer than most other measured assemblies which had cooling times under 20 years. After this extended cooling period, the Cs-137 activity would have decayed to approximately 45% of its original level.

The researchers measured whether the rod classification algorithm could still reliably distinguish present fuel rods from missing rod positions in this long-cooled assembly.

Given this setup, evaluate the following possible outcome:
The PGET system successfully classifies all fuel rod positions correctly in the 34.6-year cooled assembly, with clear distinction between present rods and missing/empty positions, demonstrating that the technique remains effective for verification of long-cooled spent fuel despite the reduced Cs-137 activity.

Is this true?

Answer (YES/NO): YES